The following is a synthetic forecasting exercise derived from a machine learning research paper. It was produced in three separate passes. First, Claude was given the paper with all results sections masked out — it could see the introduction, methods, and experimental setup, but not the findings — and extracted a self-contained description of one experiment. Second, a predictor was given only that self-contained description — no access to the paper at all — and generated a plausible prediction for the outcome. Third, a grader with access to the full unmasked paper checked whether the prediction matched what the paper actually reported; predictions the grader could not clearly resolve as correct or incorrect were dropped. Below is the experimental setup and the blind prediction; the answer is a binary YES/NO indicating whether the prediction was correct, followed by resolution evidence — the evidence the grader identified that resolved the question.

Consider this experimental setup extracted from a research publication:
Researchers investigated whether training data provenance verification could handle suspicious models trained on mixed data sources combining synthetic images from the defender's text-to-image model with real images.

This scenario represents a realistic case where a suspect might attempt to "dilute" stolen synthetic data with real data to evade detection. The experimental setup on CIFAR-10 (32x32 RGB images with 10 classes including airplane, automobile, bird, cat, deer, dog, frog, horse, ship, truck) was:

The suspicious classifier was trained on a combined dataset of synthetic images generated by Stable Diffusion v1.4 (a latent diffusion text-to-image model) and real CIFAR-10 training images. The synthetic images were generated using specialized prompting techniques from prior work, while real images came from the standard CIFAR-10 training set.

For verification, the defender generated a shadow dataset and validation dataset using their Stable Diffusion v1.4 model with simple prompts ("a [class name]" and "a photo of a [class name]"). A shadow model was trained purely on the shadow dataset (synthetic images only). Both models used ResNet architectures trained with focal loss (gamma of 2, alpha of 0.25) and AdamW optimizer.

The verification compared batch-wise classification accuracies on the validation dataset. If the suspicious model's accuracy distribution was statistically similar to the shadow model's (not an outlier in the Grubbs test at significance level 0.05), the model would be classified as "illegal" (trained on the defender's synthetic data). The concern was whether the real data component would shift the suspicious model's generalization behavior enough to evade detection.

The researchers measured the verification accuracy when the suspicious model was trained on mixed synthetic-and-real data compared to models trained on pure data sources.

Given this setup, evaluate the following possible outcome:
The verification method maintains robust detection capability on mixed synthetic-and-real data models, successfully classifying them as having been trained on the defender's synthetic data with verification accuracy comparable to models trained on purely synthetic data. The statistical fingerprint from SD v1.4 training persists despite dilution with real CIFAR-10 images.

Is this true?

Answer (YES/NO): YES